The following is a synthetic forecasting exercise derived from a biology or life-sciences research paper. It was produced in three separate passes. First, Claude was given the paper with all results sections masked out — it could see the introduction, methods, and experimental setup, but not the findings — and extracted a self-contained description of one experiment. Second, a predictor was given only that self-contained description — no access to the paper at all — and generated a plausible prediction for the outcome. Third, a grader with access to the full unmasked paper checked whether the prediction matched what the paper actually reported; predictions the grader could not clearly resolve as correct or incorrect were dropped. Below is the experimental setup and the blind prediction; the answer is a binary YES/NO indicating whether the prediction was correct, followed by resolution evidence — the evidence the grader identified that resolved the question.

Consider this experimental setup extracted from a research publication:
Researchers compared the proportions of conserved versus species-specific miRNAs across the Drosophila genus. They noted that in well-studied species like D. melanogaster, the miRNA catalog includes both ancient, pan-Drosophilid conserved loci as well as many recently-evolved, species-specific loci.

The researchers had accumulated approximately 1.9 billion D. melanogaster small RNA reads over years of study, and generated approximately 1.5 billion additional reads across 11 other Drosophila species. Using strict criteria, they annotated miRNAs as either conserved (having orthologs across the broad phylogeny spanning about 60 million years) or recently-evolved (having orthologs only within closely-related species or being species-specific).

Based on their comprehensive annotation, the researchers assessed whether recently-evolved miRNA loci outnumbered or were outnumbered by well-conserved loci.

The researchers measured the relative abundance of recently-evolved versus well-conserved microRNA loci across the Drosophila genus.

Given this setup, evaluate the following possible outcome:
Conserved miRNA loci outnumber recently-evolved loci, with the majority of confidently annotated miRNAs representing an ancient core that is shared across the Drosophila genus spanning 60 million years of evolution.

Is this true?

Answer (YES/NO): NO